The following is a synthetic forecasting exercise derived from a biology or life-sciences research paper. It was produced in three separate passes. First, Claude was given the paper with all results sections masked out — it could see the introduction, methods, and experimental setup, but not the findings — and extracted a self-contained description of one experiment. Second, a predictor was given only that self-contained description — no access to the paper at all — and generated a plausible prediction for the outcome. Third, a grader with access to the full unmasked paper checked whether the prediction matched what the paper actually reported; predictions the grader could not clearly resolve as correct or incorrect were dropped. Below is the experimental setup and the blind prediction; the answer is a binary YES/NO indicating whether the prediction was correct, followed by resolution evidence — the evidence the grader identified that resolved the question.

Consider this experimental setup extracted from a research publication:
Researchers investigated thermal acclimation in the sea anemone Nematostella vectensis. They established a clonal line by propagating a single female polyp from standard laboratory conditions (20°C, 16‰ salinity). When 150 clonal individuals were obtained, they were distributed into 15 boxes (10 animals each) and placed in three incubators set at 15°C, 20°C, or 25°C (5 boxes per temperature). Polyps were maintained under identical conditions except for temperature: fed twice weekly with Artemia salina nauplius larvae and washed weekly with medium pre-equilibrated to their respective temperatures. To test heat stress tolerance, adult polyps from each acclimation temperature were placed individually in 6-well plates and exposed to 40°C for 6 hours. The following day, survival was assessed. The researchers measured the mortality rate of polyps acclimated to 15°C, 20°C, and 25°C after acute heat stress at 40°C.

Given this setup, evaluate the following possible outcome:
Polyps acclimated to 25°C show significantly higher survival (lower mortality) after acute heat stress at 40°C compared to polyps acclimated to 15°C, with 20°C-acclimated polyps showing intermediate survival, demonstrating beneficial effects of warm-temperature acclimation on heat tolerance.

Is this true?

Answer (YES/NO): NO